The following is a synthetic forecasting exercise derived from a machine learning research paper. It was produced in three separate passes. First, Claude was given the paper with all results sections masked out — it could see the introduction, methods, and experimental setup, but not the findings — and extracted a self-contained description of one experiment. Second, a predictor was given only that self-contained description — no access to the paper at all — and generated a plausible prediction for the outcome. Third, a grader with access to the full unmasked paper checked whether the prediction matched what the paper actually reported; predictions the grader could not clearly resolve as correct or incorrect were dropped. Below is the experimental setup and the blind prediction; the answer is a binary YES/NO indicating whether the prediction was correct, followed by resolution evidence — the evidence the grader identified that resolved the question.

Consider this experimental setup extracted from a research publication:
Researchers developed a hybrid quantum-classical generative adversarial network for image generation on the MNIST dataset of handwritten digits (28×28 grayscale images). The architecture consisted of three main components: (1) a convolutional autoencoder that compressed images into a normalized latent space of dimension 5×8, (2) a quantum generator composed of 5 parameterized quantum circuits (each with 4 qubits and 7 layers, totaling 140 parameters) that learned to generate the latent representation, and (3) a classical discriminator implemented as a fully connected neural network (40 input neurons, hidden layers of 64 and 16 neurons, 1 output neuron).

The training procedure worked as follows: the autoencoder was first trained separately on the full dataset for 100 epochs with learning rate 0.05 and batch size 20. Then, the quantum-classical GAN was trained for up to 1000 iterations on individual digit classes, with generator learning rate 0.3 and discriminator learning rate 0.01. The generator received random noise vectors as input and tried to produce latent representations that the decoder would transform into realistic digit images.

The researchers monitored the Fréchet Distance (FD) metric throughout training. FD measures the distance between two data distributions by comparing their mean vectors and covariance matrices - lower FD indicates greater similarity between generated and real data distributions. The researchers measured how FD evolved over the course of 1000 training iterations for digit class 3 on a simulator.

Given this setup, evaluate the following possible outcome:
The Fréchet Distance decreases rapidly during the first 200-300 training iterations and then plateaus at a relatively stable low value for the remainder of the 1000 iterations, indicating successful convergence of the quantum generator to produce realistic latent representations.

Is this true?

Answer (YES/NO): NO